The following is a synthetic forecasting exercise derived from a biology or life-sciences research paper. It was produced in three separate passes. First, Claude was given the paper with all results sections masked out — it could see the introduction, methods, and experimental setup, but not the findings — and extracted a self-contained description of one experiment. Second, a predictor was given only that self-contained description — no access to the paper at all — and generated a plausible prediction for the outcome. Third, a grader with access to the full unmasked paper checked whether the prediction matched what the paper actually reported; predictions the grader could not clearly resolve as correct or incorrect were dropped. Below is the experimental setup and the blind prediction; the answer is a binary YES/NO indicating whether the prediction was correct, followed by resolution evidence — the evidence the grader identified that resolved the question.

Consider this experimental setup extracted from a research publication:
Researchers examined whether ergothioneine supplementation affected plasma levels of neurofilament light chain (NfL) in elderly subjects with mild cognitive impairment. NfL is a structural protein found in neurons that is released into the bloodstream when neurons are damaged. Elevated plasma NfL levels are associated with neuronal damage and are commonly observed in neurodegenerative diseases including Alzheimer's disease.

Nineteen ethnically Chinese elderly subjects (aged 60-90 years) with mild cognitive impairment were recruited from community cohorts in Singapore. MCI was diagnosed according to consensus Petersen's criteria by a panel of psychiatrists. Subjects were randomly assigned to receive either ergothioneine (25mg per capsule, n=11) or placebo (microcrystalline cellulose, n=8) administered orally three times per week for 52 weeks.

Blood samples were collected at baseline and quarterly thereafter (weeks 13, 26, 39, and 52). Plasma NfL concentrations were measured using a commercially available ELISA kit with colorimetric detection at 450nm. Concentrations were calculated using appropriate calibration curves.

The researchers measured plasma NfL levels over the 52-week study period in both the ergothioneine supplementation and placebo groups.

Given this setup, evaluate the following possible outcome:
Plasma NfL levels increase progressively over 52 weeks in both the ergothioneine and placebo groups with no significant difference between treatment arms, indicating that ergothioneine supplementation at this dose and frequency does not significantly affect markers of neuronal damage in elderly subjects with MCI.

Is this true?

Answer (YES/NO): NO